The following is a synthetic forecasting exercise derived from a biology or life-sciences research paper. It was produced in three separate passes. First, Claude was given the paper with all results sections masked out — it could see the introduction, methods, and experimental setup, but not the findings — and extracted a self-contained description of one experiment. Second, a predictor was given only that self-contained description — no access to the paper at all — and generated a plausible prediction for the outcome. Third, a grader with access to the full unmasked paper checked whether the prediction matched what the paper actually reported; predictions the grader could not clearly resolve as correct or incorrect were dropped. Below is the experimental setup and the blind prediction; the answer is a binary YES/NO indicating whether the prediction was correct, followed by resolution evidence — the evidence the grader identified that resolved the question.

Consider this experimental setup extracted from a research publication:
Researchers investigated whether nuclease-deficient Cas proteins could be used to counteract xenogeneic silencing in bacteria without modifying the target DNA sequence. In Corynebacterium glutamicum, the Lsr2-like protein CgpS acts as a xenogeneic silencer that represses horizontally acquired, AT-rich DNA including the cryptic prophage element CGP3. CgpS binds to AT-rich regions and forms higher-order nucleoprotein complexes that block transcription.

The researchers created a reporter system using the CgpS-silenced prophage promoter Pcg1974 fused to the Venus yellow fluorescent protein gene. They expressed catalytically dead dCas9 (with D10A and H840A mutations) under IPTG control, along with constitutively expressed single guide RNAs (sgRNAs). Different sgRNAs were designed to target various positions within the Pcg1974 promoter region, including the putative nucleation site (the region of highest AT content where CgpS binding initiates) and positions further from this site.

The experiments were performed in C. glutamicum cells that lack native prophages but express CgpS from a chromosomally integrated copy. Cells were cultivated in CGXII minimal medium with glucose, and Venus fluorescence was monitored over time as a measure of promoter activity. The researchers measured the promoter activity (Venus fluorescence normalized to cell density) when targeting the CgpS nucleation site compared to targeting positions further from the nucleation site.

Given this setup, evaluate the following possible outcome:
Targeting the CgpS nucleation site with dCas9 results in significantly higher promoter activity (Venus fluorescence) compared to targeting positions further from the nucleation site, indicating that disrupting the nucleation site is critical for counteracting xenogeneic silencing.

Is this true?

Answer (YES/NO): YES